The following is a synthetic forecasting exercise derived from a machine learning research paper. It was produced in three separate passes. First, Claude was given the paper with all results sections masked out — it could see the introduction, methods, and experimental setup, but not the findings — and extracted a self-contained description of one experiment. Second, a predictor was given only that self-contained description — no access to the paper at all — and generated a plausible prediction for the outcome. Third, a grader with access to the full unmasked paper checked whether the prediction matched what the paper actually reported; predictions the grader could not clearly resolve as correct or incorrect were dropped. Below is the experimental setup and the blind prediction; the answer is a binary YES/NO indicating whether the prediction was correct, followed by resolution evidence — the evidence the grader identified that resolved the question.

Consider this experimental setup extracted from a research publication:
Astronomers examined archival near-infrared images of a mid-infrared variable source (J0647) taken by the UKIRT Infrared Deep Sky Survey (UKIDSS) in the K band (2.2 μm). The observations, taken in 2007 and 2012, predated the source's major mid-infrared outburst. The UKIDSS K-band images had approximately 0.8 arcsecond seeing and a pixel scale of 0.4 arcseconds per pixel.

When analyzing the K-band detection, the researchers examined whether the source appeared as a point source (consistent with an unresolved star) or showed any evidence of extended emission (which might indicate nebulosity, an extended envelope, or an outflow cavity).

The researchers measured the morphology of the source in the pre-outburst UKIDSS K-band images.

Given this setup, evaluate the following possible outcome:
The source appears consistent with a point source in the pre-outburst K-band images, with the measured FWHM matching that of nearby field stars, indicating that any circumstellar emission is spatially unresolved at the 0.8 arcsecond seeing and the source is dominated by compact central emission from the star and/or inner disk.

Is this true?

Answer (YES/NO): NO